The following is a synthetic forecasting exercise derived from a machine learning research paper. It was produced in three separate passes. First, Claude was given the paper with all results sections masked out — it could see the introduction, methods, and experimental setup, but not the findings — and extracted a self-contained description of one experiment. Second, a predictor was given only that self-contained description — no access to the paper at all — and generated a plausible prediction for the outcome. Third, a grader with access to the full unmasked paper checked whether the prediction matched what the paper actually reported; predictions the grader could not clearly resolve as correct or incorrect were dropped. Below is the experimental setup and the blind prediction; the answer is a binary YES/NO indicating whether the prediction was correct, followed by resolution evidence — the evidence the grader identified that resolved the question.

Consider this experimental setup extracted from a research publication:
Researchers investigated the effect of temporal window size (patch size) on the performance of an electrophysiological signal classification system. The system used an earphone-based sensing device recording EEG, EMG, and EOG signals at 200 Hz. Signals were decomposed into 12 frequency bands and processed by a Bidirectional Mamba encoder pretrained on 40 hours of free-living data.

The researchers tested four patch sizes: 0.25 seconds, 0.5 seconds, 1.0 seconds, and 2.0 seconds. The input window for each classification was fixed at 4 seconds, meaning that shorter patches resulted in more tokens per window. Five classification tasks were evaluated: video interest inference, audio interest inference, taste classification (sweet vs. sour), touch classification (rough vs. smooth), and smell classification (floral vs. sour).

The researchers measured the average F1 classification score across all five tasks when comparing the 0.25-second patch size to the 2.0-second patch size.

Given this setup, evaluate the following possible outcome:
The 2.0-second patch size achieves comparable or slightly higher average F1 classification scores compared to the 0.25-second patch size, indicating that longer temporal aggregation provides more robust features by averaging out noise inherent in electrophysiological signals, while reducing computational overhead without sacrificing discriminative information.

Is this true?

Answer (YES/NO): NO